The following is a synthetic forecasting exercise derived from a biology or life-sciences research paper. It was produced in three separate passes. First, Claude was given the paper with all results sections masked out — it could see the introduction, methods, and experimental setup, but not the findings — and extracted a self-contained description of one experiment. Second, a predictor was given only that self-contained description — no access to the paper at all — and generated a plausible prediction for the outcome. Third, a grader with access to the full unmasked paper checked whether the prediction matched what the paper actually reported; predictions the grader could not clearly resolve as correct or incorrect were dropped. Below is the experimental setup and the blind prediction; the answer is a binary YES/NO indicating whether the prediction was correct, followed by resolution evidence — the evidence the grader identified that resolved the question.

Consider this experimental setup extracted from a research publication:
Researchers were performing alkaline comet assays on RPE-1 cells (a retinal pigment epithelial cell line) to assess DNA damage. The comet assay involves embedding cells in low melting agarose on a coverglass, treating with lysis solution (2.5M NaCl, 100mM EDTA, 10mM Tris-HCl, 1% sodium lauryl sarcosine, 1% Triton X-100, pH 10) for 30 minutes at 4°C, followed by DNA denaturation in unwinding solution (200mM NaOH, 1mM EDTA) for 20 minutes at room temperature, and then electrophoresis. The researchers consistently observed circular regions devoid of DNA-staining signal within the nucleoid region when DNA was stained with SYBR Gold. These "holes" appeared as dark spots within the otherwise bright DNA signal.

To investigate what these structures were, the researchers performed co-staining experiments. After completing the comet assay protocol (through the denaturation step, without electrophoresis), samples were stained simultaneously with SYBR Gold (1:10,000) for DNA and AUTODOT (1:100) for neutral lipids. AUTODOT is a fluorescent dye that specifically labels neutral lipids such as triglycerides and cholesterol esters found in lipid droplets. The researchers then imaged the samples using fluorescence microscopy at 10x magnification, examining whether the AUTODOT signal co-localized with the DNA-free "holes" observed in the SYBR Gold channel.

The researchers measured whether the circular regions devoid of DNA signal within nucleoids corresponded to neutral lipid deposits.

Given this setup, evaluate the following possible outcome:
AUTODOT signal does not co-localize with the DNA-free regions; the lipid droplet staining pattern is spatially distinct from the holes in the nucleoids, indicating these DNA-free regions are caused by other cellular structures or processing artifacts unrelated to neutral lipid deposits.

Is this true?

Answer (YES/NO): NO